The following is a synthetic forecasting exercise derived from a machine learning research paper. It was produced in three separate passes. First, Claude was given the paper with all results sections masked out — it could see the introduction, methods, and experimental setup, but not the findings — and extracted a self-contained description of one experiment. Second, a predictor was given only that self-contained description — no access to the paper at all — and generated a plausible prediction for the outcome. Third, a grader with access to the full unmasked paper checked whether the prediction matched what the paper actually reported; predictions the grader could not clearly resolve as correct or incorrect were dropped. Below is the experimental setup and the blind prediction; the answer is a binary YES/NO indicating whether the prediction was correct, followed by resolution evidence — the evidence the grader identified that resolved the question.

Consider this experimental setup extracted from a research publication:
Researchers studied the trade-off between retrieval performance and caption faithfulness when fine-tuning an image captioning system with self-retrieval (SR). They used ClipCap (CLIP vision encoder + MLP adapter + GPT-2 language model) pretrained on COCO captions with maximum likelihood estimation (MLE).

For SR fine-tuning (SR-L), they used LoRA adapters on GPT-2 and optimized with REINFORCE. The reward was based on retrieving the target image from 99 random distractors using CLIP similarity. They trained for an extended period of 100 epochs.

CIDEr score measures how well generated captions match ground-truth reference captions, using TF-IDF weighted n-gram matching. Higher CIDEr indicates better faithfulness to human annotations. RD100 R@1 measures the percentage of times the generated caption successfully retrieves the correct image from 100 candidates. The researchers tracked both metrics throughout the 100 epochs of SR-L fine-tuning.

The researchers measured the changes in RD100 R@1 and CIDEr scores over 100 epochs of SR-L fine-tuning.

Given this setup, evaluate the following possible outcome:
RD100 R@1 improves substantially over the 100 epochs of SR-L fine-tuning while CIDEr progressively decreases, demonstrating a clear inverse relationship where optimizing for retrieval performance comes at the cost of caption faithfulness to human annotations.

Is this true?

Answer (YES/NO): YES